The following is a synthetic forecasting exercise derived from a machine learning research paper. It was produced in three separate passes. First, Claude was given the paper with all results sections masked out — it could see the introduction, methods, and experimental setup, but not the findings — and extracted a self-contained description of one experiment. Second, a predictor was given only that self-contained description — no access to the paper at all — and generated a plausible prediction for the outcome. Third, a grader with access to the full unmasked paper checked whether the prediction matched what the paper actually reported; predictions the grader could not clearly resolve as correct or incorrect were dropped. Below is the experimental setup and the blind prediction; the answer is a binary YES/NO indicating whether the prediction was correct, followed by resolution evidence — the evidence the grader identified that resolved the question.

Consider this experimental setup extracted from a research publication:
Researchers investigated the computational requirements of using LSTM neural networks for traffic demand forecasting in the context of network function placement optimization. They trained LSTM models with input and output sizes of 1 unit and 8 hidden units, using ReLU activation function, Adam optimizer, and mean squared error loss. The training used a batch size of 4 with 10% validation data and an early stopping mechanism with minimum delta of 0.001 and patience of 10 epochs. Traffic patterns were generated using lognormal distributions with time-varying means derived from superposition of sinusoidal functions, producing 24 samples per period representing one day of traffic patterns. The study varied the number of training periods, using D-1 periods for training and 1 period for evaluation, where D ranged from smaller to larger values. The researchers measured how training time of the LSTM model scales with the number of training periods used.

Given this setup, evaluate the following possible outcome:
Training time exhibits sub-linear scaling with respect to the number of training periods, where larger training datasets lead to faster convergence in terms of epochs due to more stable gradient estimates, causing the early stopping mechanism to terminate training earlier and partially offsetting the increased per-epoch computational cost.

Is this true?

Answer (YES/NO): YES